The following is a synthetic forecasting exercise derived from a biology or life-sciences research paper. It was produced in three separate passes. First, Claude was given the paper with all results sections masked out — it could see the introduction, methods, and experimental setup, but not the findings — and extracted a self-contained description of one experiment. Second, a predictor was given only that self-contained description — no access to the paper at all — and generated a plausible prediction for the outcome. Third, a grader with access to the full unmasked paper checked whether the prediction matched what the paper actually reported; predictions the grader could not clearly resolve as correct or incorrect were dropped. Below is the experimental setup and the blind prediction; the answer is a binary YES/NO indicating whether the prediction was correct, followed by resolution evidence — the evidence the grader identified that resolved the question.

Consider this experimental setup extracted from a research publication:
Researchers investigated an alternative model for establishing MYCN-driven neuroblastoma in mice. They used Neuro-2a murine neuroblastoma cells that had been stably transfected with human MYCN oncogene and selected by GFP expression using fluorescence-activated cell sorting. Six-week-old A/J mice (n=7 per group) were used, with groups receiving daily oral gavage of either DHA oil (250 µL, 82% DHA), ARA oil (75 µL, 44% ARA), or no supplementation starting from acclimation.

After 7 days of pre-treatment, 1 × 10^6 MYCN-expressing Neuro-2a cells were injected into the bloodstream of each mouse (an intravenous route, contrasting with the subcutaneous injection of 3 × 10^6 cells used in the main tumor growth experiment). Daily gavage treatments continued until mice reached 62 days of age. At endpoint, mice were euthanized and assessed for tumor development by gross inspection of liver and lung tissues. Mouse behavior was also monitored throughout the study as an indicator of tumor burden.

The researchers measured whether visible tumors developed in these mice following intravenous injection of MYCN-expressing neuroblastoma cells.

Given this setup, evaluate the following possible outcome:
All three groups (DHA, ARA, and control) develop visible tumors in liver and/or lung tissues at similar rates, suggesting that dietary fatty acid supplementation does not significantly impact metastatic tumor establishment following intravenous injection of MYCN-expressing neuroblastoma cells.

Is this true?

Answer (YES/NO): NO